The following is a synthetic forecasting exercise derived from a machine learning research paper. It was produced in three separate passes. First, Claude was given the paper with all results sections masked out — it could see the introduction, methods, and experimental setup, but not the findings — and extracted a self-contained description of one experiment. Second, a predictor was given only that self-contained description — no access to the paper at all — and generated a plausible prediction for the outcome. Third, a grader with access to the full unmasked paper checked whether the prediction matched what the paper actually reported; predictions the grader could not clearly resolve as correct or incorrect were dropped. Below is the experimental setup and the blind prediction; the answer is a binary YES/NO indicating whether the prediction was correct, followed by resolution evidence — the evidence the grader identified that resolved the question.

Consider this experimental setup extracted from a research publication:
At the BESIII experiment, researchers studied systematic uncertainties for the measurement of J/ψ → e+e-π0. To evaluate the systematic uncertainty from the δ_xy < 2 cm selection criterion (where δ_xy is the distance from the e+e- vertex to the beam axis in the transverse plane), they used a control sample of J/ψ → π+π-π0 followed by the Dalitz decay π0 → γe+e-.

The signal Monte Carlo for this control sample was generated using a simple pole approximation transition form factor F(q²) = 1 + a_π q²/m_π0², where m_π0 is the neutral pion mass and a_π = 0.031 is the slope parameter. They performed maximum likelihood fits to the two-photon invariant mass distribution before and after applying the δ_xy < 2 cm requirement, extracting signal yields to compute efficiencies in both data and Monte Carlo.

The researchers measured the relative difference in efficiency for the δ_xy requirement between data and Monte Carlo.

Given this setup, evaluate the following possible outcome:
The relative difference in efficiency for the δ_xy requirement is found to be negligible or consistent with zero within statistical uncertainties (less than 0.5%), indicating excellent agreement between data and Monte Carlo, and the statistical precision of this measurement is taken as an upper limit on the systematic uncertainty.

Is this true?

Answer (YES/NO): NO